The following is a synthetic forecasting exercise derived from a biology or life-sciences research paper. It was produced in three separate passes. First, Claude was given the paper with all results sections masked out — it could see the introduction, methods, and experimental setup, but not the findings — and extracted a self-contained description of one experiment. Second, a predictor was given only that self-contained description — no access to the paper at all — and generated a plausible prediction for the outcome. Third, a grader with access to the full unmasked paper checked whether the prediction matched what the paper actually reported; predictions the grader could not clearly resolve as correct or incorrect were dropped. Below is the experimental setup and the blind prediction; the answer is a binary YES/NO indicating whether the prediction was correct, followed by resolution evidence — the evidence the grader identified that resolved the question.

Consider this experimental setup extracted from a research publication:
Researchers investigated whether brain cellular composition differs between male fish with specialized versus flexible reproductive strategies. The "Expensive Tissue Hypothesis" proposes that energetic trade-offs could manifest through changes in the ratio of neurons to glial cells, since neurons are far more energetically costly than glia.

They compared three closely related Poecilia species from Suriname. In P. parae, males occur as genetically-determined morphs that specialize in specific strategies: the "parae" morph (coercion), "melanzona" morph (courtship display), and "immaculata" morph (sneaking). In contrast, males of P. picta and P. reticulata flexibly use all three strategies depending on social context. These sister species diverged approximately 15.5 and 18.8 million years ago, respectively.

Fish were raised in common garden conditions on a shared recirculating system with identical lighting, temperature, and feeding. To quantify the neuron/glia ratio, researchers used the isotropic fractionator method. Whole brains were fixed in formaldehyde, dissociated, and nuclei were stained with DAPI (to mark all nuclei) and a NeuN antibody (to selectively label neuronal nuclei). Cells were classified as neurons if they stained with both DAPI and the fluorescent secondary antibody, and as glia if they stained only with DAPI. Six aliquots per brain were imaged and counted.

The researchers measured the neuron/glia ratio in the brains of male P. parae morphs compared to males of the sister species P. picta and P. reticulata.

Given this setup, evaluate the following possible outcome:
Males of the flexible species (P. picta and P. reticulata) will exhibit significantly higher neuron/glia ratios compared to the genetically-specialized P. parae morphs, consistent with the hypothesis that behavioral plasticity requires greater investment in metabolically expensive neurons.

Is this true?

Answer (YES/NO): YES